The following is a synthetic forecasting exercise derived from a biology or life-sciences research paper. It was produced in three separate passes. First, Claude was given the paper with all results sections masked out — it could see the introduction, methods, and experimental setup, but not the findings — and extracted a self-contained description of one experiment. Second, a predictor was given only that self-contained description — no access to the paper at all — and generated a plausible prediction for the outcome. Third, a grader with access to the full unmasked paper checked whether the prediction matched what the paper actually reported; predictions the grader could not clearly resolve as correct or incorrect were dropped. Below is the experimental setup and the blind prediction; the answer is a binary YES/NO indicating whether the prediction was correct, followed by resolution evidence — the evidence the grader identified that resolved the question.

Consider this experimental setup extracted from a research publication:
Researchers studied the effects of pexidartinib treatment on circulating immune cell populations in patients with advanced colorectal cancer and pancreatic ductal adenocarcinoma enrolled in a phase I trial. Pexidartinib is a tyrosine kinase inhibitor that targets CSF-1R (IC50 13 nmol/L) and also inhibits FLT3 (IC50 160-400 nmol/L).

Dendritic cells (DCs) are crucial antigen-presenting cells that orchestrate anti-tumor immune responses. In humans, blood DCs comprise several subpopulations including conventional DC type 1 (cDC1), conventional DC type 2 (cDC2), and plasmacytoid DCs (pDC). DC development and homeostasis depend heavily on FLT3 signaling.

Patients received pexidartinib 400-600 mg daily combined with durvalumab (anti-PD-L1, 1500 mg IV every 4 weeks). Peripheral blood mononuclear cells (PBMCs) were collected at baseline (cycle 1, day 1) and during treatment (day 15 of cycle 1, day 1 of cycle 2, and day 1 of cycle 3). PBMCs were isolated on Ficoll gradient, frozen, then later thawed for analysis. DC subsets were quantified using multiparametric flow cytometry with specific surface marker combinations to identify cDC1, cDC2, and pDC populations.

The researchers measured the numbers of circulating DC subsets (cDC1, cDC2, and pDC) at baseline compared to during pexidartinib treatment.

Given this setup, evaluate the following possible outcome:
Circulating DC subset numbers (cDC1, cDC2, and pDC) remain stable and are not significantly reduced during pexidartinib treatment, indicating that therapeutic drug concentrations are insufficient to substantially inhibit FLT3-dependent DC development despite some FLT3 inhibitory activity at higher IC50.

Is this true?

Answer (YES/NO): NO